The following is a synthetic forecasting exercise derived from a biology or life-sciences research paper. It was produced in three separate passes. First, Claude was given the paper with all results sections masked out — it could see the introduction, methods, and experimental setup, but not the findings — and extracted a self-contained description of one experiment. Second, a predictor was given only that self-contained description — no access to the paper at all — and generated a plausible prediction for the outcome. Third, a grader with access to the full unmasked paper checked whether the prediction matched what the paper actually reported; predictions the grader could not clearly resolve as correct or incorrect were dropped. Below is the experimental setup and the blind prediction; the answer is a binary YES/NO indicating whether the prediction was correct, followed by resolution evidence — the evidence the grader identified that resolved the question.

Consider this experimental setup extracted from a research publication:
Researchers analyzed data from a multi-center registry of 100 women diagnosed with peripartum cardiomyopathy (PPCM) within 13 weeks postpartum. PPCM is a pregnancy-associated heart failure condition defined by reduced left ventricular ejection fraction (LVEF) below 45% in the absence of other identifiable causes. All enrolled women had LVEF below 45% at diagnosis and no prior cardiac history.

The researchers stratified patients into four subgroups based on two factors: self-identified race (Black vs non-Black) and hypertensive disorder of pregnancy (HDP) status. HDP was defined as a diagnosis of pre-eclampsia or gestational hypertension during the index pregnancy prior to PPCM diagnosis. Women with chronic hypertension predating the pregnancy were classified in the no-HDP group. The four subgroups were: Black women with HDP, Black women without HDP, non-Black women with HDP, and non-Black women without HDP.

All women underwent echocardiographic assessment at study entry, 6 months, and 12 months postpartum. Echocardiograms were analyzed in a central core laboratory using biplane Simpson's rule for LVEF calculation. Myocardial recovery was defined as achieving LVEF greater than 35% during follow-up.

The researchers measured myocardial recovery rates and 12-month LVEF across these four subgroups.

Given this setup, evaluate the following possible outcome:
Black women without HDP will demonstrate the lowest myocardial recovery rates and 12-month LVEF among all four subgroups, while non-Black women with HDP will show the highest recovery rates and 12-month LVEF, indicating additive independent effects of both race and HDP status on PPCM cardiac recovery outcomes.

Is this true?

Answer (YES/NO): NO